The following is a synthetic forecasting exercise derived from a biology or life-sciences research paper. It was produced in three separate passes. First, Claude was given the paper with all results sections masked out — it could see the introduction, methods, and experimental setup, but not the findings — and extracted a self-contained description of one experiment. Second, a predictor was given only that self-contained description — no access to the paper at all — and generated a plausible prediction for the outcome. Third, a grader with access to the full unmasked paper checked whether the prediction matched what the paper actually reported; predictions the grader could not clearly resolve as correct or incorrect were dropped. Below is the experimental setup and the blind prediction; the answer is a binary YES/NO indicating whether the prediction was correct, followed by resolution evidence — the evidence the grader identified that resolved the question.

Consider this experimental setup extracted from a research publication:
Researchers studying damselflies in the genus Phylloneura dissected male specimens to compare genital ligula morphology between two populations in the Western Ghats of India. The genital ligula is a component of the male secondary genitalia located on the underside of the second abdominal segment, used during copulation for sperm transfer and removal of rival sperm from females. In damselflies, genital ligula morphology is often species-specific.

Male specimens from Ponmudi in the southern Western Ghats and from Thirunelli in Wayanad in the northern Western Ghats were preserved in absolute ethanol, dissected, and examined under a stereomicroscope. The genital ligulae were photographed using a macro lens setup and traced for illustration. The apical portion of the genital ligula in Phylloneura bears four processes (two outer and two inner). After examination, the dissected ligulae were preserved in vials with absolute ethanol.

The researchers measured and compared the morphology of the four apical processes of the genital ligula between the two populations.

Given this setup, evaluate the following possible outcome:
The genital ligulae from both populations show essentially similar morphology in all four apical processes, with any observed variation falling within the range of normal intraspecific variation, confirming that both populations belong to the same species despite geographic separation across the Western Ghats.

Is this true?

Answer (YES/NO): NO